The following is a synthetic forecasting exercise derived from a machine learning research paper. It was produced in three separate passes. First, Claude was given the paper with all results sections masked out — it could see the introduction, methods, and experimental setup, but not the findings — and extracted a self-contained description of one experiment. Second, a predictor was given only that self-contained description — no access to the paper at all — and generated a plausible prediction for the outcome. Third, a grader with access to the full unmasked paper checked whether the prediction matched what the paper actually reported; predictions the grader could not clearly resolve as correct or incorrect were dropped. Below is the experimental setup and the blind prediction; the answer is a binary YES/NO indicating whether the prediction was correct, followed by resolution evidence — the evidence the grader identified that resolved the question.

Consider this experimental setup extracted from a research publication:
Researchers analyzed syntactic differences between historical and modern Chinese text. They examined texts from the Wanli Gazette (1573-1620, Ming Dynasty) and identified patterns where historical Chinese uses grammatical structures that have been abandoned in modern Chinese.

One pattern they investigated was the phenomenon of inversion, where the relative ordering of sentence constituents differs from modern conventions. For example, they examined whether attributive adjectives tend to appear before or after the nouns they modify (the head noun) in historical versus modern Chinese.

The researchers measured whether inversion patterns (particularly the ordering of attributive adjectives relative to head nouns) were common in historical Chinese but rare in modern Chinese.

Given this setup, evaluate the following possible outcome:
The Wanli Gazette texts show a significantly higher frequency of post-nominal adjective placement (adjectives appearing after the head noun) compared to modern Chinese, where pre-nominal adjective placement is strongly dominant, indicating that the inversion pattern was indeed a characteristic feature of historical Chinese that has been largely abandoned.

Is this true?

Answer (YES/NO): YES